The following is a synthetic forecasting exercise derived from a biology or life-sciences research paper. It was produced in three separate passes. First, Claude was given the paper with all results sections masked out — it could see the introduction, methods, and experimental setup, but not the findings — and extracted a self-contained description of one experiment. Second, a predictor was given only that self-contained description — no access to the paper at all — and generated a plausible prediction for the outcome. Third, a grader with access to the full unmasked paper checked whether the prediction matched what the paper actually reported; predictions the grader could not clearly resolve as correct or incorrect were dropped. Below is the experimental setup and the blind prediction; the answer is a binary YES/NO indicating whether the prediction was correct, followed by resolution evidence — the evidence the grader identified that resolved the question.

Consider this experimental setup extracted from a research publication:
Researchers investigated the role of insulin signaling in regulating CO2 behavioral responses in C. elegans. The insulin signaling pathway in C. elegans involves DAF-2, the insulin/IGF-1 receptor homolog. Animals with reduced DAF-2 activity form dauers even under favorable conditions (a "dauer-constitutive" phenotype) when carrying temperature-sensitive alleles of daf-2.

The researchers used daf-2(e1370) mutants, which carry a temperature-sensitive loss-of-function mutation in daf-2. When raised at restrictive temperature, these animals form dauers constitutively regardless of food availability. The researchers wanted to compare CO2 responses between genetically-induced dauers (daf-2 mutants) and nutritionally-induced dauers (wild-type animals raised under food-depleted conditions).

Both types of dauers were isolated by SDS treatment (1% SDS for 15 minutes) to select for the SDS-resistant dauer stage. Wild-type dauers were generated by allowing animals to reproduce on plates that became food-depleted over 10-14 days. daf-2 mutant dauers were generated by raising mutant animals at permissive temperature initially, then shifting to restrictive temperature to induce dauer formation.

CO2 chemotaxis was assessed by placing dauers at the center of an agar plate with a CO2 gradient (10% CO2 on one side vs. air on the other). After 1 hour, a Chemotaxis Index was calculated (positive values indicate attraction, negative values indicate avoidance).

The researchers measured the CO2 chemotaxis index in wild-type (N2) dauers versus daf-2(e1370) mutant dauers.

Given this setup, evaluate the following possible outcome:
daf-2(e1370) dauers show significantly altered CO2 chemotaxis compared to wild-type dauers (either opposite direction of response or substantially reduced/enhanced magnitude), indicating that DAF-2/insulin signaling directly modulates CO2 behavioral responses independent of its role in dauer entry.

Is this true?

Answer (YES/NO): YES